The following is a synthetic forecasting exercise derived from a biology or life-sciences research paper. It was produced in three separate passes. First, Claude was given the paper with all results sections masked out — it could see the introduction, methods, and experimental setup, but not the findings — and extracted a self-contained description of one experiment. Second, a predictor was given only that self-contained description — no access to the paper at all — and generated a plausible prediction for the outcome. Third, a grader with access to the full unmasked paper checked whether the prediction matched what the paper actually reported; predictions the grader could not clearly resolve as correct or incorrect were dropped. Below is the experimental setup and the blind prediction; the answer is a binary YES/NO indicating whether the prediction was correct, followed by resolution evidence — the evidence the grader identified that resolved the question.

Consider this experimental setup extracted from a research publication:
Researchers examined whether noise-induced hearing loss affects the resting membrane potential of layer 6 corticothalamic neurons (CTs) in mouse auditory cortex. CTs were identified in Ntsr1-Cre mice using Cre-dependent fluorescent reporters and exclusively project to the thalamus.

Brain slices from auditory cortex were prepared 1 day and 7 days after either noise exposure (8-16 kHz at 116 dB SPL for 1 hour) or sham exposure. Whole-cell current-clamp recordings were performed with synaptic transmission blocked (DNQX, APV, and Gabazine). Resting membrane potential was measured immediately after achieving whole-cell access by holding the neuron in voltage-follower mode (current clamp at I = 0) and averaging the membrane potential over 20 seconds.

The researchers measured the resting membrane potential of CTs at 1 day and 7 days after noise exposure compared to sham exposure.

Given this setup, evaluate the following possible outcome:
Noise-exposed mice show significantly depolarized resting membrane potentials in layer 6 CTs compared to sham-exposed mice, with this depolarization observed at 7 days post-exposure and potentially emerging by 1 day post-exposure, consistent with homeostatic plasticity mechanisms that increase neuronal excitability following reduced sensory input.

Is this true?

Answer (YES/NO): NO